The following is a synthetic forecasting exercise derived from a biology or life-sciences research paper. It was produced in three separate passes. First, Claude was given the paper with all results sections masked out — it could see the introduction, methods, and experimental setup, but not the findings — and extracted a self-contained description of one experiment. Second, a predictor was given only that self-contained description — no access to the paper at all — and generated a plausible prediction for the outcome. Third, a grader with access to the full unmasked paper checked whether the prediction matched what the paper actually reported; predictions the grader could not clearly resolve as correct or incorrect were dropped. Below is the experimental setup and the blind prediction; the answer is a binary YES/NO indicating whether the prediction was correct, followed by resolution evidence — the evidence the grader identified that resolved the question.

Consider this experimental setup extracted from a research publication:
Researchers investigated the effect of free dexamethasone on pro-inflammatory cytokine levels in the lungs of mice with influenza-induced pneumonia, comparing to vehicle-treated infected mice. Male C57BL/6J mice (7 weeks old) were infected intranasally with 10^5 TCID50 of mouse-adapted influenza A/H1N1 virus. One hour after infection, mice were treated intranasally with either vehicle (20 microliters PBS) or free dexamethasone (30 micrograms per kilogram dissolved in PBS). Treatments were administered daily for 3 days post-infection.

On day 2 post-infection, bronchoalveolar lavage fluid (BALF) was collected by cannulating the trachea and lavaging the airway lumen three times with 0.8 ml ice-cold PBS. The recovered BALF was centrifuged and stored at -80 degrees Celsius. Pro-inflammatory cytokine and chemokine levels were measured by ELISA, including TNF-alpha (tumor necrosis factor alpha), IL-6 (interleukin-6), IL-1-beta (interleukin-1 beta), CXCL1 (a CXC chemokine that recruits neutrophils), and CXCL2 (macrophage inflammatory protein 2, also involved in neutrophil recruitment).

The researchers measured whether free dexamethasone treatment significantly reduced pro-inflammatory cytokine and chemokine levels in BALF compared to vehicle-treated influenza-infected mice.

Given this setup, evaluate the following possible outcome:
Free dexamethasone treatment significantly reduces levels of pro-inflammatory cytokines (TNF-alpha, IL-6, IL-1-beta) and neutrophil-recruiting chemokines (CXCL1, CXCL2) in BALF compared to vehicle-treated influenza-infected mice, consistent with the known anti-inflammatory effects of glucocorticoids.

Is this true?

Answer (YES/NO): NO